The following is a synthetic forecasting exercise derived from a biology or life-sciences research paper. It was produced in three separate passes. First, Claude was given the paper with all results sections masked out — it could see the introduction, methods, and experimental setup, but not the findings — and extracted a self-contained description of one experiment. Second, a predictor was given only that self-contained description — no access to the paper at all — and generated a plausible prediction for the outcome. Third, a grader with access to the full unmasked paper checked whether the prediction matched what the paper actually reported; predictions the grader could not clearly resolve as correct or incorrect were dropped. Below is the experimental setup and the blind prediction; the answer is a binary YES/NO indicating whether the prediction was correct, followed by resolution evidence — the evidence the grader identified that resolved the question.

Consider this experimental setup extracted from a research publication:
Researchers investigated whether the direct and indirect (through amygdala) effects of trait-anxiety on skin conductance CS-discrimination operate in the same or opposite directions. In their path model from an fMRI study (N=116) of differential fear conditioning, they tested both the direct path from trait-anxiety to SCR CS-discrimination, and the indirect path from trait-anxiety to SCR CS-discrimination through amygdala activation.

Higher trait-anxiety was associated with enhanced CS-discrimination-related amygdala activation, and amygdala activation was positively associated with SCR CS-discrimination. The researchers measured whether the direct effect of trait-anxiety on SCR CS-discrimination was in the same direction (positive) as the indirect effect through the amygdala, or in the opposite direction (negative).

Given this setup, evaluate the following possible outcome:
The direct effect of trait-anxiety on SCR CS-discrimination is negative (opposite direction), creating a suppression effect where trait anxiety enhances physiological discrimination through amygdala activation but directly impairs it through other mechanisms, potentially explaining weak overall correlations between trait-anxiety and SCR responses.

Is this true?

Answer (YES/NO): YES